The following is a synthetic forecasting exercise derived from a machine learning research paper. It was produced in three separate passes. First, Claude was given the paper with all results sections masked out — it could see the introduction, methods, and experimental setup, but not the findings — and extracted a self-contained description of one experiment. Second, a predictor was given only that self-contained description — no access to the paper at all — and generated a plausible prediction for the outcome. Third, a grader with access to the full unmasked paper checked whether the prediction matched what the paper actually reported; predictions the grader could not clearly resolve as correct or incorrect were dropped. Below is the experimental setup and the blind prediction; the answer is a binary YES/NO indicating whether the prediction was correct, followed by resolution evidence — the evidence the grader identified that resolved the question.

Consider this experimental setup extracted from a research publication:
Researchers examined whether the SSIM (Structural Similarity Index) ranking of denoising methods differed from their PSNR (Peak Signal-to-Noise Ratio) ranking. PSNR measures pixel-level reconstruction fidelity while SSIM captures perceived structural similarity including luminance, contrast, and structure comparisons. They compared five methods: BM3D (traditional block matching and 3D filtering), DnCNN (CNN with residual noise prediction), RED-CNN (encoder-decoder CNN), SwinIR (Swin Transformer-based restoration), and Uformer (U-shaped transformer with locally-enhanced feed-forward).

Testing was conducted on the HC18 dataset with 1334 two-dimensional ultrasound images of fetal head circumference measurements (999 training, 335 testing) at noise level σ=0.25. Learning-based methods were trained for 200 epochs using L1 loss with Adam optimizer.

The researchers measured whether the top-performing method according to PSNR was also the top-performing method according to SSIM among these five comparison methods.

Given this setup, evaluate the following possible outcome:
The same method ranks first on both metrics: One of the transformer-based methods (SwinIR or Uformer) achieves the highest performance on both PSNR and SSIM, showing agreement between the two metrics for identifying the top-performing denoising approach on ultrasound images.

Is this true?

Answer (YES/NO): YES